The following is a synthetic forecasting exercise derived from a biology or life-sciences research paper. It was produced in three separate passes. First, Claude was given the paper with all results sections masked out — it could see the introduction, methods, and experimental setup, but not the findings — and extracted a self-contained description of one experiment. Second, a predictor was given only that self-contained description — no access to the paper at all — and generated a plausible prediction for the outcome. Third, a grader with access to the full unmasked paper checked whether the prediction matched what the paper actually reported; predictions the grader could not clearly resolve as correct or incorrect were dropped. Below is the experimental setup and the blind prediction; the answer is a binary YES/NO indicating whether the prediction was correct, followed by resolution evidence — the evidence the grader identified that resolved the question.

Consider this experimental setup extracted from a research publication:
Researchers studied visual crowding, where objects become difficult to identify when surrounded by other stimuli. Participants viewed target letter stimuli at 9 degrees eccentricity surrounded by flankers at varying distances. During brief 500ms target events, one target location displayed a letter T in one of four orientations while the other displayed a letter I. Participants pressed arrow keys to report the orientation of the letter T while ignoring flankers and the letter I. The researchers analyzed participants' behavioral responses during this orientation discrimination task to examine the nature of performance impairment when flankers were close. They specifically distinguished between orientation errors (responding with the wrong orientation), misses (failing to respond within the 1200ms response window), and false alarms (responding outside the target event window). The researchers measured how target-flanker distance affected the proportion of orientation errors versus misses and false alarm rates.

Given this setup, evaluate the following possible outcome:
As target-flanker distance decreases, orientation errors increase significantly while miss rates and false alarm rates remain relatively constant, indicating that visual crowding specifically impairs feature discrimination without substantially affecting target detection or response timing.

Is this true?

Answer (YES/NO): YES